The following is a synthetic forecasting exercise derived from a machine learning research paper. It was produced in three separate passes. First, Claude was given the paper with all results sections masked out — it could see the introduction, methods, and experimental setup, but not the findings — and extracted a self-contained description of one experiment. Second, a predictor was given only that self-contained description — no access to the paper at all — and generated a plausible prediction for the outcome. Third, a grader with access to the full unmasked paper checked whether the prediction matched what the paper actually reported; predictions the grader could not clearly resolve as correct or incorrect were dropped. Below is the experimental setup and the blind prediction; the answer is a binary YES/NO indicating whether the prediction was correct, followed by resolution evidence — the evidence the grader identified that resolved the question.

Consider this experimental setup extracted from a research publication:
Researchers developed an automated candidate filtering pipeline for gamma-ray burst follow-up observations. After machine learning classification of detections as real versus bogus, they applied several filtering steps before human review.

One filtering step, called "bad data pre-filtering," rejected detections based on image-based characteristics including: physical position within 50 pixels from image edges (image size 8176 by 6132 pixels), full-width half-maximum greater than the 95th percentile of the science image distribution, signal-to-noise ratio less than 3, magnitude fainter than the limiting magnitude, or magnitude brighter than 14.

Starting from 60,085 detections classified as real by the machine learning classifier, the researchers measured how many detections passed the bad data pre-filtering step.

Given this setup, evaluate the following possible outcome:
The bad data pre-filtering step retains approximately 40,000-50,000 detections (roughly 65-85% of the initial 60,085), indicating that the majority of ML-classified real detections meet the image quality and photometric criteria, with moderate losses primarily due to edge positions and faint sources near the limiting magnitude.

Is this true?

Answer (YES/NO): YES